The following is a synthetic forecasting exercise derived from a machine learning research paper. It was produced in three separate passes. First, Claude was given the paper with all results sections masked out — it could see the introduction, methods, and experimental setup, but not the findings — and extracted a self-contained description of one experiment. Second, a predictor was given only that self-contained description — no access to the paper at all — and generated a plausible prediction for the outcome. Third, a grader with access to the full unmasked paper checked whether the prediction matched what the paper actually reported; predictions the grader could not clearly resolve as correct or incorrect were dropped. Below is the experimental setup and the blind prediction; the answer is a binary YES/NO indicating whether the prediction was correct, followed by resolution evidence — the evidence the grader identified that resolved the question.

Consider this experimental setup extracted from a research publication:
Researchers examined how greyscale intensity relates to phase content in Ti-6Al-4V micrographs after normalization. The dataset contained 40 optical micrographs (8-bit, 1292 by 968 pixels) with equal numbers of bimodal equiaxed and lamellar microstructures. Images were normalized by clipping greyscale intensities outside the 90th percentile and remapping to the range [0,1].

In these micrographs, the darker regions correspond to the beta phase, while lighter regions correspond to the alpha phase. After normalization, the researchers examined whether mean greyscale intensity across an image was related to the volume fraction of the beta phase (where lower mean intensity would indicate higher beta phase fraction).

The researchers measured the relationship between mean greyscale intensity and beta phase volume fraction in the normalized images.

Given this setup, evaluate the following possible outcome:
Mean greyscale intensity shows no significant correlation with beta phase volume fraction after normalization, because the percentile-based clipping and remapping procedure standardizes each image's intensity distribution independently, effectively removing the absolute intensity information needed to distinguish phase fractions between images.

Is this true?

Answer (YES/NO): NO